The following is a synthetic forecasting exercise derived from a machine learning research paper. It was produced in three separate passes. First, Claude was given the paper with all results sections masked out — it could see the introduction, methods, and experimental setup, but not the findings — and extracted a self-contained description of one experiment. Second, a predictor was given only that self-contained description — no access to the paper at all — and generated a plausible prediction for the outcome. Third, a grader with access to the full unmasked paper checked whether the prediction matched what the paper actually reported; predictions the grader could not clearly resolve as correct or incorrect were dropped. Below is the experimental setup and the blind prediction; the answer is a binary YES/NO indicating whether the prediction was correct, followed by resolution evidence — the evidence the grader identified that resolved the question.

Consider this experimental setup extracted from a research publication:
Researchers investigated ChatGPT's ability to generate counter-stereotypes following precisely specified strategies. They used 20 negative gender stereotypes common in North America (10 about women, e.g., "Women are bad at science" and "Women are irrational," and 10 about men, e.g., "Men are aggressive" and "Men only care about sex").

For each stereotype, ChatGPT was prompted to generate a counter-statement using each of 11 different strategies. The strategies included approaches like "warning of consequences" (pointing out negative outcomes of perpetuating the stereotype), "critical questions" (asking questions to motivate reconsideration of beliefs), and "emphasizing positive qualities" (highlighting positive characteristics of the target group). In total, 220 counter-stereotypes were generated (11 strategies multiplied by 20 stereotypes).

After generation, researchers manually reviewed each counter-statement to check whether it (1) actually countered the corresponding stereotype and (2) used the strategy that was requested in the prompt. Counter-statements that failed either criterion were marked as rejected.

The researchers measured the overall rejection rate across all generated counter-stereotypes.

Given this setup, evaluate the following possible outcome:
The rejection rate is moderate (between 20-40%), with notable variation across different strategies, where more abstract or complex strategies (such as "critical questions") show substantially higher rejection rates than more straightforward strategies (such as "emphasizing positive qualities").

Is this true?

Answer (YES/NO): NO